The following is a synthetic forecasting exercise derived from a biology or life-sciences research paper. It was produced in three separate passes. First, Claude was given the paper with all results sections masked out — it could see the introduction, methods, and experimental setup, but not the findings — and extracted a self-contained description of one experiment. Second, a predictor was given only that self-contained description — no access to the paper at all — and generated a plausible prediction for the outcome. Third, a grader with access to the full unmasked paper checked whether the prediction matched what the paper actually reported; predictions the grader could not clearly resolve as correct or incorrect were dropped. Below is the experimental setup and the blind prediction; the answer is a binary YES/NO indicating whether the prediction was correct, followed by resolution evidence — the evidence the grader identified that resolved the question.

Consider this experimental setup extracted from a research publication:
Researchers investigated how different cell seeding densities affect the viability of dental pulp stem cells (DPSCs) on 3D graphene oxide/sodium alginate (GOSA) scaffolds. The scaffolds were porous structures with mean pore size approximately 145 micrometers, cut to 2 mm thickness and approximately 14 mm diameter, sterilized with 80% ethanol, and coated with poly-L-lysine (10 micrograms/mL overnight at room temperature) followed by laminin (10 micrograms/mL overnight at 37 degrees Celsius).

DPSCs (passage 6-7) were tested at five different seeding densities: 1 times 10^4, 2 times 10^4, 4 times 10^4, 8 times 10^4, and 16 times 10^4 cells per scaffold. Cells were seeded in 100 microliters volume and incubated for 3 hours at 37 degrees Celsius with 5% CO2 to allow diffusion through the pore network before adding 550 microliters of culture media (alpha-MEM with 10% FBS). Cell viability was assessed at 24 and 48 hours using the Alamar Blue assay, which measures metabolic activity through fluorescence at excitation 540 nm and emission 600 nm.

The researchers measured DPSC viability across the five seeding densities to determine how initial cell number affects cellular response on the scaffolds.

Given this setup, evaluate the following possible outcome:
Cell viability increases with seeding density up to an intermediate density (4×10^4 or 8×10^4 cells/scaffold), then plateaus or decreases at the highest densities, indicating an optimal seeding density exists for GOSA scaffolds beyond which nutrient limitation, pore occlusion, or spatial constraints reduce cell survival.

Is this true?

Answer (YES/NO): NO